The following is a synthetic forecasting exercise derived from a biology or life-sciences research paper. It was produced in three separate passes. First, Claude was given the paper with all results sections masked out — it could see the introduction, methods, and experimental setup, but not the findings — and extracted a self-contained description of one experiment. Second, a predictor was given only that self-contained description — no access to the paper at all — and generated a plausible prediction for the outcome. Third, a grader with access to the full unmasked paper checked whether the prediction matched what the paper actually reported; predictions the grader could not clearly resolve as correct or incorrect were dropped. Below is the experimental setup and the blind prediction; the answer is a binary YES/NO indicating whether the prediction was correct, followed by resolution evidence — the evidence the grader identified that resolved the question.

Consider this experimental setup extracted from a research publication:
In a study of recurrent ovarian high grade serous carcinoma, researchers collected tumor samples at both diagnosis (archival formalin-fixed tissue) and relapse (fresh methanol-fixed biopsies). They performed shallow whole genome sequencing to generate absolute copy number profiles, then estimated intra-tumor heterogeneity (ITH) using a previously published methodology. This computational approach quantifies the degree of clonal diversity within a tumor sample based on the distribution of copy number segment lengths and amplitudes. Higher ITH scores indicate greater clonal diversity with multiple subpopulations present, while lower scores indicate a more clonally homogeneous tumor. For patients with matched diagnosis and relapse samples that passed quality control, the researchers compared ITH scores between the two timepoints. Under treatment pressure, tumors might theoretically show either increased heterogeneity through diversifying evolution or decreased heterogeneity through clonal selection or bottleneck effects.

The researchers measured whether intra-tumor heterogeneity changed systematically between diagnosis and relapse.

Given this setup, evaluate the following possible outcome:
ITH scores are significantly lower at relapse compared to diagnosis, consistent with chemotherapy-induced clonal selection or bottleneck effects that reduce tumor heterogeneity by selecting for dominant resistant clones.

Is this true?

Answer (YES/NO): NO